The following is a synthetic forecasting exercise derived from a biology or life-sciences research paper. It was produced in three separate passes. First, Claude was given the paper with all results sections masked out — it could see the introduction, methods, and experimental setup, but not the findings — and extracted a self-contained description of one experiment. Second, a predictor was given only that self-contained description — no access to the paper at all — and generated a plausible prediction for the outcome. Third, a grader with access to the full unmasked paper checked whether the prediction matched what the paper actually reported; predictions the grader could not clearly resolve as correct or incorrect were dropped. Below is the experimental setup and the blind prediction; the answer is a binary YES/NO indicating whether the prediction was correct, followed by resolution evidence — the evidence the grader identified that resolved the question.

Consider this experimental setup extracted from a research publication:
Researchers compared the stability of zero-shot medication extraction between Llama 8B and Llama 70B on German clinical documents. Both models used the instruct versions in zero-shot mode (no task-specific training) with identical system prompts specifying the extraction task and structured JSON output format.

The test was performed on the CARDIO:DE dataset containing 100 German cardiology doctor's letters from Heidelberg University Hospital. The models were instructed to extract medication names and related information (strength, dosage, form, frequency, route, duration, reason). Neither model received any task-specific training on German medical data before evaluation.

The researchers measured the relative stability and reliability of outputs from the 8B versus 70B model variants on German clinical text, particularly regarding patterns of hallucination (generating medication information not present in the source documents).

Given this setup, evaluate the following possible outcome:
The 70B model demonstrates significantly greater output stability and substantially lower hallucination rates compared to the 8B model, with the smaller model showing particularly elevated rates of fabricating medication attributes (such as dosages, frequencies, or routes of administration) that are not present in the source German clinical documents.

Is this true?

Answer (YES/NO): YES